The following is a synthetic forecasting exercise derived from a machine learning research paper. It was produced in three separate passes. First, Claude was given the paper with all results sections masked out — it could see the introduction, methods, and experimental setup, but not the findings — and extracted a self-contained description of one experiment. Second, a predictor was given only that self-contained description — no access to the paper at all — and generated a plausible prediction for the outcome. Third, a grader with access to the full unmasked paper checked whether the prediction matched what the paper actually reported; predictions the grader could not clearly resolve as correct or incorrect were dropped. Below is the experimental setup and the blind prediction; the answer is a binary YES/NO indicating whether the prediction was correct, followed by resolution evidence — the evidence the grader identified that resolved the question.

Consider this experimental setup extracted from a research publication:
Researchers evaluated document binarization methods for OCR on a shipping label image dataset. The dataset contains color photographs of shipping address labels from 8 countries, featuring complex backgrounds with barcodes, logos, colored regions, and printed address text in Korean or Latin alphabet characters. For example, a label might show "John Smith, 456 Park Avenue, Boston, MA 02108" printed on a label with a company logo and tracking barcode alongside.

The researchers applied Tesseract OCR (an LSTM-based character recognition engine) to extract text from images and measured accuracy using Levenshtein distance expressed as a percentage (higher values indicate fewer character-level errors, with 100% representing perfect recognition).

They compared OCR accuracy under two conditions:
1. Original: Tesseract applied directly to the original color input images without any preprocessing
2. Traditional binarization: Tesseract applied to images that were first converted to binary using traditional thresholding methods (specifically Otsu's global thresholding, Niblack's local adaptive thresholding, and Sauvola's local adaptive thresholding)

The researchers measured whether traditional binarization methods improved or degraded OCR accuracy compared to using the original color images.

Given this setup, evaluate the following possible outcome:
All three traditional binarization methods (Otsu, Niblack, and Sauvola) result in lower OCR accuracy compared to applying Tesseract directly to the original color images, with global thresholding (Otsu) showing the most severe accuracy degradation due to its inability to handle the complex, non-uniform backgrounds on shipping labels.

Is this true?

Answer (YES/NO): NO